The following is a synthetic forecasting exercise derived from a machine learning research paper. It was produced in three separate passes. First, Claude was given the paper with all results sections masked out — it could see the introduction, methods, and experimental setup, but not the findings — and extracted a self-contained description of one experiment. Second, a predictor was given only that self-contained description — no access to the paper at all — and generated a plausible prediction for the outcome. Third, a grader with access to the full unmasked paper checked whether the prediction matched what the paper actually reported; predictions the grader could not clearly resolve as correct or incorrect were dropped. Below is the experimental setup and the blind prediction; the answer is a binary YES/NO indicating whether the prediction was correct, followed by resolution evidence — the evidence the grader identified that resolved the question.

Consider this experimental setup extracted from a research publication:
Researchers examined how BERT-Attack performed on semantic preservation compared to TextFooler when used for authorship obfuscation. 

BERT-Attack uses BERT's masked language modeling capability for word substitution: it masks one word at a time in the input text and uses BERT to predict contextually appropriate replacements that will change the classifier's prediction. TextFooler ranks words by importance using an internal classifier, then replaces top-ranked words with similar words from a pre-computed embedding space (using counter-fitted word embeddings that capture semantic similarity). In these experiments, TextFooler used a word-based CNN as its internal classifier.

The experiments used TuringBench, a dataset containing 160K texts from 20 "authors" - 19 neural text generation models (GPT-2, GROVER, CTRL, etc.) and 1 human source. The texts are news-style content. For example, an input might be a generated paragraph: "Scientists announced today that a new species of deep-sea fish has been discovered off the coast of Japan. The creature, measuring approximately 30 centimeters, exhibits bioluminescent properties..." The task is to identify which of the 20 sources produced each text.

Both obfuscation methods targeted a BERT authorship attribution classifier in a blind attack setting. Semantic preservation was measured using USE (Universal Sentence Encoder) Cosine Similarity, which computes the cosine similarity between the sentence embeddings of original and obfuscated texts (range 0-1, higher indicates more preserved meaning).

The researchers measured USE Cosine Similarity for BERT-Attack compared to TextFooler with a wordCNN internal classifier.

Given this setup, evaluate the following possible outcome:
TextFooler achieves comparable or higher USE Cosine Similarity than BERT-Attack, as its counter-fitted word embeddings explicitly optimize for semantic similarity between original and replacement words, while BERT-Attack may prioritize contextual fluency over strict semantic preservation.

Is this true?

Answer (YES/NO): YES